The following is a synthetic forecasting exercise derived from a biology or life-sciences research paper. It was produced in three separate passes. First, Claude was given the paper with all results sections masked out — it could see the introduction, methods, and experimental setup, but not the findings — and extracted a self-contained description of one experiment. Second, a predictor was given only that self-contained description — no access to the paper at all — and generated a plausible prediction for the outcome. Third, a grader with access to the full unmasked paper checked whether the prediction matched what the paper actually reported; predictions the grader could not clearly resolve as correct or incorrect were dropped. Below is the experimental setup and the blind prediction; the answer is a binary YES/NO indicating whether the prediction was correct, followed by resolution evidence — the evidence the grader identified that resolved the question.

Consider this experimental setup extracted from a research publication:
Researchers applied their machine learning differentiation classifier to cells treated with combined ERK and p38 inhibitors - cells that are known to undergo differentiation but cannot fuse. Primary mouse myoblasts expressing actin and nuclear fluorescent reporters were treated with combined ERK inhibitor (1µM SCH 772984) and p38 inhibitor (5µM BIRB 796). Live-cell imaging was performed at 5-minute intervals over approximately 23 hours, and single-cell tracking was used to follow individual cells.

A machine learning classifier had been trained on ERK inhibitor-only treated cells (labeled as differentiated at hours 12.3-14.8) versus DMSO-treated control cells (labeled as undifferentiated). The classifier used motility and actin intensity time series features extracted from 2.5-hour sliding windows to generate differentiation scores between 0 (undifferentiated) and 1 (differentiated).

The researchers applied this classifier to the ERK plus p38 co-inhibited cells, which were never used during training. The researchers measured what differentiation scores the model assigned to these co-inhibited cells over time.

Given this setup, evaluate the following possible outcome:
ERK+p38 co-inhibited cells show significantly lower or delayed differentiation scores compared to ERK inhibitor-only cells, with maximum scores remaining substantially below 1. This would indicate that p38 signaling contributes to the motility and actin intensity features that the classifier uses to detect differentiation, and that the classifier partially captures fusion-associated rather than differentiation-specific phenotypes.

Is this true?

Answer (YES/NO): NO